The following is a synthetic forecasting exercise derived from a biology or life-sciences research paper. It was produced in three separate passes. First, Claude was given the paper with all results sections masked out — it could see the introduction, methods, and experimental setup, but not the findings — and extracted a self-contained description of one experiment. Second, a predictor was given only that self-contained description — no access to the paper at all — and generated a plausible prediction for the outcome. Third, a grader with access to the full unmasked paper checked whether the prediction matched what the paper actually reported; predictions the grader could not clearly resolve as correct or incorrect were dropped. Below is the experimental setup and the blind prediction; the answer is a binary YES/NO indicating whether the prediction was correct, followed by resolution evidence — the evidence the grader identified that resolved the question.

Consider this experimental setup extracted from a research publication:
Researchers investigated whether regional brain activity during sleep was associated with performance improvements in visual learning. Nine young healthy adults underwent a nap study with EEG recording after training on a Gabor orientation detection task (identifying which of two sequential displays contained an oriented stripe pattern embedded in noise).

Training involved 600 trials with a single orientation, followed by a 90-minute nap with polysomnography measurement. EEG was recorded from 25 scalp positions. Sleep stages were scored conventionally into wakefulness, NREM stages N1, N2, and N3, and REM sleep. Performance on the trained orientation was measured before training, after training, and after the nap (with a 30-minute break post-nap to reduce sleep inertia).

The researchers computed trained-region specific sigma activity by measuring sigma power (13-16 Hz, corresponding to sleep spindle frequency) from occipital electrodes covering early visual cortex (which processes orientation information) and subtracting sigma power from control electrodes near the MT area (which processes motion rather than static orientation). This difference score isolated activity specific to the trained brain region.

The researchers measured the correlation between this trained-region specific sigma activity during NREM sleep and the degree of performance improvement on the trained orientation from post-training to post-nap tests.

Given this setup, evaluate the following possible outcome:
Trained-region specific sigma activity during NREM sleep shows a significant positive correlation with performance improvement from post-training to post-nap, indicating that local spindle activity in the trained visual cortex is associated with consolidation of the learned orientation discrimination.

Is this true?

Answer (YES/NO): YES